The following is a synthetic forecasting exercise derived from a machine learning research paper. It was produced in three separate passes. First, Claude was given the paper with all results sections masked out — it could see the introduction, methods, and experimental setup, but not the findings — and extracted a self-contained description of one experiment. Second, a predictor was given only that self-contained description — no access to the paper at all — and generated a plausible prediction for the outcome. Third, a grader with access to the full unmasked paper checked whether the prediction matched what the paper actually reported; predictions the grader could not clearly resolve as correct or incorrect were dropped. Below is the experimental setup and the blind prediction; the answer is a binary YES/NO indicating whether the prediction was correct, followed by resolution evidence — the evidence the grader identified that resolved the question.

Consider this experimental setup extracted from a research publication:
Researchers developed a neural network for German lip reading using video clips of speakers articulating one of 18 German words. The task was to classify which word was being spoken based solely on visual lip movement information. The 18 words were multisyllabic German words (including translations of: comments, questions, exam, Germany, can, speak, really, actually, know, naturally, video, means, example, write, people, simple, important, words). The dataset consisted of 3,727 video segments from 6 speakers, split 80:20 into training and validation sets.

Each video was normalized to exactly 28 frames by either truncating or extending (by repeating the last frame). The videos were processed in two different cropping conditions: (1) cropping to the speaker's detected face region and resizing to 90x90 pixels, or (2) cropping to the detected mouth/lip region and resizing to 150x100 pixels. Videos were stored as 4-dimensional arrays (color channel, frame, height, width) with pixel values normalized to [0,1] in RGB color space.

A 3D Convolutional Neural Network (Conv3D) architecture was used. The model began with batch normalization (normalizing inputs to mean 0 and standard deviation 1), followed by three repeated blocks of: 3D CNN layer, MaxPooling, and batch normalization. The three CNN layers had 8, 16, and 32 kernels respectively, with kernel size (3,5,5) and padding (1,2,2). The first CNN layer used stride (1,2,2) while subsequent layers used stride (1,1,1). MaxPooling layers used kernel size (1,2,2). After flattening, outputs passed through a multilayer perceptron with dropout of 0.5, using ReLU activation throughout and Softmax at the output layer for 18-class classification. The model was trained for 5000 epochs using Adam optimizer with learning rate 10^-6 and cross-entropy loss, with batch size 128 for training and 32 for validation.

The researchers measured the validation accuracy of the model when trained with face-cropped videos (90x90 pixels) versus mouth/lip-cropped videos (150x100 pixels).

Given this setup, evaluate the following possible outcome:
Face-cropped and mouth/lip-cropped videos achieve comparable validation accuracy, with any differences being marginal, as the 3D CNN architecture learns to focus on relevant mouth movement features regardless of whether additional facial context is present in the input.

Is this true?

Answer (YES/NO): NO